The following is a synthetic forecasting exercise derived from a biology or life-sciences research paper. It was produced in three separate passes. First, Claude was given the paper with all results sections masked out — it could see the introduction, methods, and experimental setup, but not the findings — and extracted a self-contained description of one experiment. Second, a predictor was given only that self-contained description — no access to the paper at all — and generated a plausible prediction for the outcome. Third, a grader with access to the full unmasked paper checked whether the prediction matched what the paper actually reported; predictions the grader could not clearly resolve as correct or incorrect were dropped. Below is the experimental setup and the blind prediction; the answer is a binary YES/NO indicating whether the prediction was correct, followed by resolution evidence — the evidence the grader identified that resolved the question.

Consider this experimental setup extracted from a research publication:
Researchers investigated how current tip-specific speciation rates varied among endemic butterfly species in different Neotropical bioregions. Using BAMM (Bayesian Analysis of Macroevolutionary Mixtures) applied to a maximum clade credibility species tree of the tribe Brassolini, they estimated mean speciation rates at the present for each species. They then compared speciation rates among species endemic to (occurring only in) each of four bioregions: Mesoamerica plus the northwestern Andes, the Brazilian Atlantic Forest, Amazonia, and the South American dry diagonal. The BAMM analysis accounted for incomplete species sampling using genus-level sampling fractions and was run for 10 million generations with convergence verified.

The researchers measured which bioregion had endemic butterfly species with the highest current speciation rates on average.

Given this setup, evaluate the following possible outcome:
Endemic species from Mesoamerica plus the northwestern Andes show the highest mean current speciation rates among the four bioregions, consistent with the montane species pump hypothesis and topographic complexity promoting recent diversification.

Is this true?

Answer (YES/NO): NO